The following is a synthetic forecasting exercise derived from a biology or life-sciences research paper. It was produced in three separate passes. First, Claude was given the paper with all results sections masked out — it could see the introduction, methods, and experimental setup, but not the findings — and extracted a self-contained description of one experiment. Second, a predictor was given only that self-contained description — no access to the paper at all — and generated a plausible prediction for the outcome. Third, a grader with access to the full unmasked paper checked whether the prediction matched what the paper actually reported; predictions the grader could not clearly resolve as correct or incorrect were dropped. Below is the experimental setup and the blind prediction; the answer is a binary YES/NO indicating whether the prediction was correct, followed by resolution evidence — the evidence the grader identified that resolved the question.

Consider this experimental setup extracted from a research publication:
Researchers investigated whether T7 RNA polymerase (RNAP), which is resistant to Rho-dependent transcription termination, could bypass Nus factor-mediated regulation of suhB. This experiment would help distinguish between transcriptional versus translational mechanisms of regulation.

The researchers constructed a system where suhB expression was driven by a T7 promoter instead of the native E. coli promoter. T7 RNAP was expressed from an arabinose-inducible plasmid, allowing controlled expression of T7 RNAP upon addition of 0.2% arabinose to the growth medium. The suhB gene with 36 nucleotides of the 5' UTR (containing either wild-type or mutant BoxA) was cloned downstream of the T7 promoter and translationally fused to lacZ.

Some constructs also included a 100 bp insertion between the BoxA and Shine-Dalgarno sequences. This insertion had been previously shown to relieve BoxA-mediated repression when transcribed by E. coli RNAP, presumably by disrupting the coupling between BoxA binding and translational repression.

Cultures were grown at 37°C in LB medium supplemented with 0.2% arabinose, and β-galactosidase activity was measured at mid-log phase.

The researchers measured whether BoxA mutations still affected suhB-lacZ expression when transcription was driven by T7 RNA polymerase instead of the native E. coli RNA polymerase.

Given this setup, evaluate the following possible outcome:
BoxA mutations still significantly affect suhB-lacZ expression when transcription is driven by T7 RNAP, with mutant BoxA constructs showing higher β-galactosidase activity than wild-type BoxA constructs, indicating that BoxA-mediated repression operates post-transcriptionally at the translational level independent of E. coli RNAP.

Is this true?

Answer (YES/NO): NO